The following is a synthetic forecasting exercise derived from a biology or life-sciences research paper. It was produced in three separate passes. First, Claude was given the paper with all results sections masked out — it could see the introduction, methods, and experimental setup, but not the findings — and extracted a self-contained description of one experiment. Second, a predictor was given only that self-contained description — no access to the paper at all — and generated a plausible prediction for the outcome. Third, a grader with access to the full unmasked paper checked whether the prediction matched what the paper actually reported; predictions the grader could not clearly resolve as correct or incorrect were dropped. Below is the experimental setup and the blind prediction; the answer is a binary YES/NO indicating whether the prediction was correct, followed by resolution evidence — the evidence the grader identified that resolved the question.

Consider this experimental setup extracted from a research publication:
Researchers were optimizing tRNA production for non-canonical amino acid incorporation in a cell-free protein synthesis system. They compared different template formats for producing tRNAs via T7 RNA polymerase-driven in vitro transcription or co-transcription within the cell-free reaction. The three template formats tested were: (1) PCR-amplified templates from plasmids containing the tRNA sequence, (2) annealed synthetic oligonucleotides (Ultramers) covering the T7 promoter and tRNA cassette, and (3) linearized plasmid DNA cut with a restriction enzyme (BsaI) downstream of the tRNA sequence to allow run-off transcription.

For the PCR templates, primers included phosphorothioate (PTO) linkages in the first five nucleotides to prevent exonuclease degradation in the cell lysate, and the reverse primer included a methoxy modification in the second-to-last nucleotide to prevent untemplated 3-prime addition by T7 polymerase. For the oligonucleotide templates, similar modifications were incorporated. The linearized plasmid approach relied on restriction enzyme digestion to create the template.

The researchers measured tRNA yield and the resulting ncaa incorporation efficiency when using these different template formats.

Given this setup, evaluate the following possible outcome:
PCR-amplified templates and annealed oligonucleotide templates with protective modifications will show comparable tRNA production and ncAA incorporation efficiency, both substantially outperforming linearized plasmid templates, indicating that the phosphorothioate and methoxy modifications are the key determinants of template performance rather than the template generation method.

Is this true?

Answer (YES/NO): NO